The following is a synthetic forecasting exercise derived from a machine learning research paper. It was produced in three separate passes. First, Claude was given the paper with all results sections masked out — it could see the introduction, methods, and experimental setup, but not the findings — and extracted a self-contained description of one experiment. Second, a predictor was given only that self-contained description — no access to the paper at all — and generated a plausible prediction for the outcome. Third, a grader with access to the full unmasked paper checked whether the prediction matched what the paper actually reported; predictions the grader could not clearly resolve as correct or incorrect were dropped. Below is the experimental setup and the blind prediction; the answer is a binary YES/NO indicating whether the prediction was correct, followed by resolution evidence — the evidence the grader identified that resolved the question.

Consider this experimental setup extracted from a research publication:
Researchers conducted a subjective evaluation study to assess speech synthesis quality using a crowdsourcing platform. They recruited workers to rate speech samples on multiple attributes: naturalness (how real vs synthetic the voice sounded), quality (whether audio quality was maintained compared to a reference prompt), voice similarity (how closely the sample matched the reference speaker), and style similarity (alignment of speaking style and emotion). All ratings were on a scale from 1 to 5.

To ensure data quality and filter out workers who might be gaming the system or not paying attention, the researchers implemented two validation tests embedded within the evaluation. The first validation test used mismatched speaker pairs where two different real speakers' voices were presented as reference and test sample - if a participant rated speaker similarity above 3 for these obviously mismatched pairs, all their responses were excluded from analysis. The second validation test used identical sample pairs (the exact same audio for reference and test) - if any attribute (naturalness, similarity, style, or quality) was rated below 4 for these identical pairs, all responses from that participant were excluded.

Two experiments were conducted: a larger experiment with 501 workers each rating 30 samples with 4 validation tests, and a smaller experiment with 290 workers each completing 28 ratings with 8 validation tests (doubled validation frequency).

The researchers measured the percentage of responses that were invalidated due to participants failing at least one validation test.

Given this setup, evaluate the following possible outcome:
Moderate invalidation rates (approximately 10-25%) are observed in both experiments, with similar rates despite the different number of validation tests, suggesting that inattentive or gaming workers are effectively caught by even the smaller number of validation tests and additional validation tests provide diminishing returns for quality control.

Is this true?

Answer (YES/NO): NO